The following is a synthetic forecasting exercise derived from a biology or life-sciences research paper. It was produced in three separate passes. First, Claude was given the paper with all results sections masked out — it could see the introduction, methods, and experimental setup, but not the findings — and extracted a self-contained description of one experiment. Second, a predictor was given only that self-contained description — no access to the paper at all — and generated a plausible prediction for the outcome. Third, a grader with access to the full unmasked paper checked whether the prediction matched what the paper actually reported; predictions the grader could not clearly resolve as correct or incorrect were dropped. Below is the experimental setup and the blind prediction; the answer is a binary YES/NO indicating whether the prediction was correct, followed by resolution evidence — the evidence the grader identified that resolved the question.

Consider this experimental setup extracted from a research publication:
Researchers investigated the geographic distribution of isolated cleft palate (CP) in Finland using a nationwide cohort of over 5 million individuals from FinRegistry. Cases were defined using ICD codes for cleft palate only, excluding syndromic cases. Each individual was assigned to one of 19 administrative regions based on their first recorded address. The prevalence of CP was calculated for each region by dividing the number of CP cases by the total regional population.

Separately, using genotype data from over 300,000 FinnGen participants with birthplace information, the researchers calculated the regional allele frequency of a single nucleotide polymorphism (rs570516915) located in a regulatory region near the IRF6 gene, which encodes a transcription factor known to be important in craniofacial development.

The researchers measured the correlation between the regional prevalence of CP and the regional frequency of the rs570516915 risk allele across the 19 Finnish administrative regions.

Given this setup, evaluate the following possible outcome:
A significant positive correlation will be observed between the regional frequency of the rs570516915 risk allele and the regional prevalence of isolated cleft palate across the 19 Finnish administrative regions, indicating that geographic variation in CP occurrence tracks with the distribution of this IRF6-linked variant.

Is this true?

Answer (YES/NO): YES